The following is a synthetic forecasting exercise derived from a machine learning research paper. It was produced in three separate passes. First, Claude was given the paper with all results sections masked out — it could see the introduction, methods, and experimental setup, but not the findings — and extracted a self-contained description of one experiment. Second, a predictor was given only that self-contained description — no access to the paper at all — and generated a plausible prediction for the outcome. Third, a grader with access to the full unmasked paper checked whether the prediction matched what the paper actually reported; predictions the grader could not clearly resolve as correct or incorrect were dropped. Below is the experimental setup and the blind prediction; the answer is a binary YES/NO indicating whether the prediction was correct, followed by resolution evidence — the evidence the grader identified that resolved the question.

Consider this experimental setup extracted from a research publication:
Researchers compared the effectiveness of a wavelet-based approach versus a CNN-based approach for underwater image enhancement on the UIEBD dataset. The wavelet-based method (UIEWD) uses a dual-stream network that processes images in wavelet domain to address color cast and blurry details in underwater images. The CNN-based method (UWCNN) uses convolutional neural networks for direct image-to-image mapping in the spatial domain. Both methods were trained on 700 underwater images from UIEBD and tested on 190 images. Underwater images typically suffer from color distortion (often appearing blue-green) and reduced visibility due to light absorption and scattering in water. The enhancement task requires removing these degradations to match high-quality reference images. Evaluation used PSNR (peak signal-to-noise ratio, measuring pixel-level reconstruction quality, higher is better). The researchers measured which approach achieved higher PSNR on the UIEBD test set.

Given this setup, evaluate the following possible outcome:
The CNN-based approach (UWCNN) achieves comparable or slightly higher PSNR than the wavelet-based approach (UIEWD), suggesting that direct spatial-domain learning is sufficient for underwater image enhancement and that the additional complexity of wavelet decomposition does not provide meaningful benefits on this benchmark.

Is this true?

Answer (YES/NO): YES